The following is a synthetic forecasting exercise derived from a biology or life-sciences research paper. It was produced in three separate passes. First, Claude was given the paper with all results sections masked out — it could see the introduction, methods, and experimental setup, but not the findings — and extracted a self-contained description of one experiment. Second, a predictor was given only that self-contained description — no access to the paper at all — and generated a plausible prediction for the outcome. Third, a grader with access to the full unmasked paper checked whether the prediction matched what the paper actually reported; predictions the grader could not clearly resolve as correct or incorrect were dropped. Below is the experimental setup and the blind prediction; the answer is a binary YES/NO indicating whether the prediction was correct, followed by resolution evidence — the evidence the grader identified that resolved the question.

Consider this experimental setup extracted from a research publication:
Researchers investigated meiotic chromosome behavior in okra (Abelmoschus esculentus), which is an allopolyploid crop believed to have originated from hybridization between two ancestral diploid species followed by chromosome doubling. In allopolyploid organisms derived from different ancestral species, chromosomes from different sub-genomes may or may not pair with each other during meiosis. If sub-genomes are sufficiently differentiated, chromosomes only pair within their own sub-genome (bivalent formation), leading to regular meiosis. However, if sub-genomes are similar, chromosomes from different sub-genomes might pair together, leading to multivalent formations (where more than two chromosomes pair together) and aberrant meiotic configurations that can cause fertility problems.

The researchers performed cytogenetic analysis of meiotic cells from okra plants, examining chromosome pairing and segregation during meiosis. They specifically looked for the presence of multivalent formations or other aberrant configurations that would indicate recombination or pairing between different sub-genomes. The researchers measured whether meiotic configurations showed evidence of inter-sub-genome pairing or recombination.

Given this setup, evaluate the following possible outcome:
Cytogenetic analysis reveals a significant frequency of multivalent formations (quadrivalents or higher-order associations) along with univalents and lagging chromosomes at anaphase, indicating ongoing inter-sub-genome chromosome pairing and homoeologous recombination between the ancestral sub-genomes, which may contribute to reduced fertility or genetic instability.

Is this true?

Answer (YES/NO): NO